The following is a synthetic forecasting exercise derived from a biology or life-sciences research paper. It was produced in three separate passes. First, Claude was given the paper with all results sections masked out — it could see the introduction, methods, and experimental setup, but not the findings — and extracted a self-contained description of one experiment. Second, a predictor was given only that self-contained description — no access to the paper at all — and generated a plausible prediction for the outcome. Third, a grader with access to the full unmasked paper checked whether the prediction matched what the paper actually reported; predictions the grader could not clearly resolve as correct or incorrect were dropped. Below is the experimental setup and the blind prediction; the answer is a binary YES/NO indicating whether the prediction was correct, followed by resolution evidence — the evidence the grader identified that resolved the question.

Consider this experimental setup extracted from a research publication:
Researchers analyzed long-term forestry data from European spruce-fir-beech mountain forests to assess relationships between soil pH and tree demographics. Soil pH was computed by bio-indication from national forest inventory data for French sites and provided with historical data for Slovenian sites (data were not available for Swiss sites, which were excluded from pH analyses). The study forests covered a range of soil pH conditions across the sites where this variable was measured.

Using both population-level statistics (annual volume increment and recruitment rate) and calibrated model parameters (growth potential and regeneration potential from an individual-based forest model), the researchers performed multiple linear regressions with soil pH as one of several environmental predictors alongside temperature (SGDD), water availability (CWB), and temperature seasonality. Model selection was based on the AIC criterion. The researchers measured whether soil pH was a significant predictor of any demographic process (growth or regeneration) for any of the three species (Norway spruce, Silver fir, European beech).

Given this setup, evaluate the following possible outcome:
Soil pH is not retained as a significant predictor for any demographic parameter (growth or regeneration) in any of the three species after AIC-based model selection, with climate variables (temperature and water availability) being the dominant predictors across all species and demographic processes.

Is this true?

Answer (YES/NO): NO